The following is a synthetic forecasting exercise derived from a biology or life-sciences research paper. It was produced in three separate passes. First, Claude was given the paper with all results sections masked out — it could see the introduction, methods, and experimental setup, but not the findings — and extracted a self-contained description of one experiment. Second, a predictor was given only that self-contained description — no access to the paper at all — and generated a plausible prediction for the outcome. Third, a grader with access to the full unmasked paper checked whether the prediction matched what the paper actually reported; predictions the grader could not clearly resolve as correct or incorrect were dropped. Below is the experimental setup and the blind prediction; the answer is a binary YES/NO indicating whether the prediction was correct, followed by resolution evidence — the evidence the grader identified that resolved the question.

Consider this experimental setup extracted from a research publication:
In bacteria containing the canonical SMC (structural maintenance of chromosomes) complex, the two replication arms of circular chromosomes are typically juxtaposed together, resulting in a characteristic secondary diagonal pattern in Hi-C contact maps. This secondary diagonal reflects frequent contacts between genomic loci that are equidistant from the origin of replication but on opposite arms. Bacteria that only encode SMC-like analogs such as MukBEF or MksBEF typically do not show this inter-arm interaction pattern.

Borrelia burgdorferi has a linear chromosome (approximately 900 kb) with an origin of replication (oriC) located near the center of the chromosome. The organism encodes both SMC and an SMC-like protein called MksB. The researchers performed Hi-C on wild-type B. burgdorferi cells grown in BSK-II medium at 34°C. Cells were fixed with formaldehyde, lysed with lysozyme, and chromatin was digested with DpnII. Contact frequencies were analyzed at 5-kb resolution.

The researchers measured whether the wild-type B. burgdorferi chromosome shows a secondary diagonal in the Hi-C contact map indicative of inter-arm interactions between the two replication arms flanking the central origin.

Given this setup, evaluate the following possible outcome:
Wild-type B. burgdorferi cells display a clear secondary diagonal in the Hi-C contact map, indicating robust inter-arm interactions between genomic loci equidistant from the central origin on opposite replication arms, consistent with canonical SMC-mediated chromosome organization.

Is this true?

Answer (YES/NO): NO